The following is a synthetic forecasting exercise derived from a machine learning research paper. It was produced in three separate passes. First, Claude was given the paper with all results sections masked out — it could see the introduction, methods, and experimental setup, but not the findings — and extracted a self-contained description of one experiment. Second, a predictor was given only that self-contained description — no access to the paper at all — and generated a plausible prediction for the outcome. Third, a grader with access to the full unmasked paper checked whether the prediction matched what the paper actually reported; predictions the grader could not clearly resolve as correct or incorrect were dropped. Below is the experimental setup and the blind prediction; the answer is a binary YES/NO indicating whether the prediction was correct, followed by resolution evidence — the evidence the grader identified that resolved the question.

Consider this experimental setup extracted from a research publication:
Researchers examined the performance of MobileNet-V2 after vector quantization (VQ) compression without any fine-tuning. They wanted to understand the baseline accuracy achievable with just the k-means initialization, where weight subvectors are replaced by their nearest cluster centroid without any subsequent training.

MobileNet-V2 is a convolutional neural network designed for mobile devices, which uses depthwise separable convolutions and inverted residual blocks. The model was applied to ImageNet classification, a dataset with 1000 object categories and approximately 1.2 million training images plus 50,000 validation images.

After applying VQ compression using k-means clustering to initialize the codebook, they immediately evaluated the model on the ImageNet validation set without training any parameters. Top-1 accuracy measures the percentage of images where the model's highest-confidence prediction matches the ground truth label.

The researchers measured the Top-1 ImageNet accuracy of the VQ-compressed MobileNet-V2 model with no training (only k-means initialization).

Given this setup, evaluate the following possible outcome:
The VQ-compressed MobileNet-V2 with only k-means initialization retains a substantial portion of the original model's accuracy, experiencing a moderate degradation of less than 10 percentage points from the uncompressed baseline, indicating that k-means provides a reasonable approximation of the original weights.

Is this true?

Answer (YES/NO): NO